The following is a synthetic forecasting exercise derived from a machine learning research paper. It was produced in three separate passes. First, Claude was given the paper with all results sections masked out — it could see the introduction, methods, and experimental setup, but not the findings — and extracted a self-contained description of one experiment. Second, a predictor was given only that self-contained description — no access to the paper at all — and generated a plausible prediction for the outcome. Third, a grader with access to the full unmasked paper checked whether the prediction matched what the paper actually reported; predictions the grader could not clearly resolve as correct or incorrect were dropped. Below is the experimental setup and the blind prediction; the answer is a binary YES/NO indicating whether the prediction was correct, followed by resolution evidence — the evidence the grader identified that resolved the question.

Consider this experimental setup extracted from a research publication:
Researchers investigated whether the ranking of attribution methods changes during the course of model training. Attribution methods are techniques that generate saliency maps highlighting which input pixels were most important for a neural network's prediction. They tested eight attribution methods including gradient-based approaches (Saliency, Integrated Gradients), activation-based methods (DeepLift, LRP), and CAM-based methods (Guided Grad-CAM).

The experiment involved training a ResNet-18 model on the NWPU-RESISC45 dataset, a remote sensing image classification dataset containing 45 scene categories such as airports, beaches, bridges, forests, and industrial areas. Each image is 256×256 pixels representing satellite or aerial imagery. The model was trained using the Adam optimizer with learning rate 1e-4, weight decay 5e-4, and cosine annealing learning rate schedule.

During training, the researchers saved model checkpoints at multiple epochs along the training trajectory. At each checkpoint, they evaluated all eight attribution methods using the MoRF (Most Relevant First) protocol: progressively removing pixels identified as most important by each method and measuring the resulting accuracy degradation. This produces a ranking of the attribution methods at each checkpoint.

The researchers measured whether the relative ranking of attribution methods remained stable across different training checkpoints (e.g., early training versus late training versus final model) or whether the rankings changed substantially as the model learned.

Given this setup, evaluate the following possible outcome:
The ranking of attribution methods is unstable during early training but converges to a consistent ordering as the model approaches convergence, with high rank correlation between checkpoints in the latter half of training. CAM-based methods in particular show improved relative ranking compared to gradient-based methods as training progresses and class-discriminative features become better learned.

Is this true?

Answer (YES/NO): NO